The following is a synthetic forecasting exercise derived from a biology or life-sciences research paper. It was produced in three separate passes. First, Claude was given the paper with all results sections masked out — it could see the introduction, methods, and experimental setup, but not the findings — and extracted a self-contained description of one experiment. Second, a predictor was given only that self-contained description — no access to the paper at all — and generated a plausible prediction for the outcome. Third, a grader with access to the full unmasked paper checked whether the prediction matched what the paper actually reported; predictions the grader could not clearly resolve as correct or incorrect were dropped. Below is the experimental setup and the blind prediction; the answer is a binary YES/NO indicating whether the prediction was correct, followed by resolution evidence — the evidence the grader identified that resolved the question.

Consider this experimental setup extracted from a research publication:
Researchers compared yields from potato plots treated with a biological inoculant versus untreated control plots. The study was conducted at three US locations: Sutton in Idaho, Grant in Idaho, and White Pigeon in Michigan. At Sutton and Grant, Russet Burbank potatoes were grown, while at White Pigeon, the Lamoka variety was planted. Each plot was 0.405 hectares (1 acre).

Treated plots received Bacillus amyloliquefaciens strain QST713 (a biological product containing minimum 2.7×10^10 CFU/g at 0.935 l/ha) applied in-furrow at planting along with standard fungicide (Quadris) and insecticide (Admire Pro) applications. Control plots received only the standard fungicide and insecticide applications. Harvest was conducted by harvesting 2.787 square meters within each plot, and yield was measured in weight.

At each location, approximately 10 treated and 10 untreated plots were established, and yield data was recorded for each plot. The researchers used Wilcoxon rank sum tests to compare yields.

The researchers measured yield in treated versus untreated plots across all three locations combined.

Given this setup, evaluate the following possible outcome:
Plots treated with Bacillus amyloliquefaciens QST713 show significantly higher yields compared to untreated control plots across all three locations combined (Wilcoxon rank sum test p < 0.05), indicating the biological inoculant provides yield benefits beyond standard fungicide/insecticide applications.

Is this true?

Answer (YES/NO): NO